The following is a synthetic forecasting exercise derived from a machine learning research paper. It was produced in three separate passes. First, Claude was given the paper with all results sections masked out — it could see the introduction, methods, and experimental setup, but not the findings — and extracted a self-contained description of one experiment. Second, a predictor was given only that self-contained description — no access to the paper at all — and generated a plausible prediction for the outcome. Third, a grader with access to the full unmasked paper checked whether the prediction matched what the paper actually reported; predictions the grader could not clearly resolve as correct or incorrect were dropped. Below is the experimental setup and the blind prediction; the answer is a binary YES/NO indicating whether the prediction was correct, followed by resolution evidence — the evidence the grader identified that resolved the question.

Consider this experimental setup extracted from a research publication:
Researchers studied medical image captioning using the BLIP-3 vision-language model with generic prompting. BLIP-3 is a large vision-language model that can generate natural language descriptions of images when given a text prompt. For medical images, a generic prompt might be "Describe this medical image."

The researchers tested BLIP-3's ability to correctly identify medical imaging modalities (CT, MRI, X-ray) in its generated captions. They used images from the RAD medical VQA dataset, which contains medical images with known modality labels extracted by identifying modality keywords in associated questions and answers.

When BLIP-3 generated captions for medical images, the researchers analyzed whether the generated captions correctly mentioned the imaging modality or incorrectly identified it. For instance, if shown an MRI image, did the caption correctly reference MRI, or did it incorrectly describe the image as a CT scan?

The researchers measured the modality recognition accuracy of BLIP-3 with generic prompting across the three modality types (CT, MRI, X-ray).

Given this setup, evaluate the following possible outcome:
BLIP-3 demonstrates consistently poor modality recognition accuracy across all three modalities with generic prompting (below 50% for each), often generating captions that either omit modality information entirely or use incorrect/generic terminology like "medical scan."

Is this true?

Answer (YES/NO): NO